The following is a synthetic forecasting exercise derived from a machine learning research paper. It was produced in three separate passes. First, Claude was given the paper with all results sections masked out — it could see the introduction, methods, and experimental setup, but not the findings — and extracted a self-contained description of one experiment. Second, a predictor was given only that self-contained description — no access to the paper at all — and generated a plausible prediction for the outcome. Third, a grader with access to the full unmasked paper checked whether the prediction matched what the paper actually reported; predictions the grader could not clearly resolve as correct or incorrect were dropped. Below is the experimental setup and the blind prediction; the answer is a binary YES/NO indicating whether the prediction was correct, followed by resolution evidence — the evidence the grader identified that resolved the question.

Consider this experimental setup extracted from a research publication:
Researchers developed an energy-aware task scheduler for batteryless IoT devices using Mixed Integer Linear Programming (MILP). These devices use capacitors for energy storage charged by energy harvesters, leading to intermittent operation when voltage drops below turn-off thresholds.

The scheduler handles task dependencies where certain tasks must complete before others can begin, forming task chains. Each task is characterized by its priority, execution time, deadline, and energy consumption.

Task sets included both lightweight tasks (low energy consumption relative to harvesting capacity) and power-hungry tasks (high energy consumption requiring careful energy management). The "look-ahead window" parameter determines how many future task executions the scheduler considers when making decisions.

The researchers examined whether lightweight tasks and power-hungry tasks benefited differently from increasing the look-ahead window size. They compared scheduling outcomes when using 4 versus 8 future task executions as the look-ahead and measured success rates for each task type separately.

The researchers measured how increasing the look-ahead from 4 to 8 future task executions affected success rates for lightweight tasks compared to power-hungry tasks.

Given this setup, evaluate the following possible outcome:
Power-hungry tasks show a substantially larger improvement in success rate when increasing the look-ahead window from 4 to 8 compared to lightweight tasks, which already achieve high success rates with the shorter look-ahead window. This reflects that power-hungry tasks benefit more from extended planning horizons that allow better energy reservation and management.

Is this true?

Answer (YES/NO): YES